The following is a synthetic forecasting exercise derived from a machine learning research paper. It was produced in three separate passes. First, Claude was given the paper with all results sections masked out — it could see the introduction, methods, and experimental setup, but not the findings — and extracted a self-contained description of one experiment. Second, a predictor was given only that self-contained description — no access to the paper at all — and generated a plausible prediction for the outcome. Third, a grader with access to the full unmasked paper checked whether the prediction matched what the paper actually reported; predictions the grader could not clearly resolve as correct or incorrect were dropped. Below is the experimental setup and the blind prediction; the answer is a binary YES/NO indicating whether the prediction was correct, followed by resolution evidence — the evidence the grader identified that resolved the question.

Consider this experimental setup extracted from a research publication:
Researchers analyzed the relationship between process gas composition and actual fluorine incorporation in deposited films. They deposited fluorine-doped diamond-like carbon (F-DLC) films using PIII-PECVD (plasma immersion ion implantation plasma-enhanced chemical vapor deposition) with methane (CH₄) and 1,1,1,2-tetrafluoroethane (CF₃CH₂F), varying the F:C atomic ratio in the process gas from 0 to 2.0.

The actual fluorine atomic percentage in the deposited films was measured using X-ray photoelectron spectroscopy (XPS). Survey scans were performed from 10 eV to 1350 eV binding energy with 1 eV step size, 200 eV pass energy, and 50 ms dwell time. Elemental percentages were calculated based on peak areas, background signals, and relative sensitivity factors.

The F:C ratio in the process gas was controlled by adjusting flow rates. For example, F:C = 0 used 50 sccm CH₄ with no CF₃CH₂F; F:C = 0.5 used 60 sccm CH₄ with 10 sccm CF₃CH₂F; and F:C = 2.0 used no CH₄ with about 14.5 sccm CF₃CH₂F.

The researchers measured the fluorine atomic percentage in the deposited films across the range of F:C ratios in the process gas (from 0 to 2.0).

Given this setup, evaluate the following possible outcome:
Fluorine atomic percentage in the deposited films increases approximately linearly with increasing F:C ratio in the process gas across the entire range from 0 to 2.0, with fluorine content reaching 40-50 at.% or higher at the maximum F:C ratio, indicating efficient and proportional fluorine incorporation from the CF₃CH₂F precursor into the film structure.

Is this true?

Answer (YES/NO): NO